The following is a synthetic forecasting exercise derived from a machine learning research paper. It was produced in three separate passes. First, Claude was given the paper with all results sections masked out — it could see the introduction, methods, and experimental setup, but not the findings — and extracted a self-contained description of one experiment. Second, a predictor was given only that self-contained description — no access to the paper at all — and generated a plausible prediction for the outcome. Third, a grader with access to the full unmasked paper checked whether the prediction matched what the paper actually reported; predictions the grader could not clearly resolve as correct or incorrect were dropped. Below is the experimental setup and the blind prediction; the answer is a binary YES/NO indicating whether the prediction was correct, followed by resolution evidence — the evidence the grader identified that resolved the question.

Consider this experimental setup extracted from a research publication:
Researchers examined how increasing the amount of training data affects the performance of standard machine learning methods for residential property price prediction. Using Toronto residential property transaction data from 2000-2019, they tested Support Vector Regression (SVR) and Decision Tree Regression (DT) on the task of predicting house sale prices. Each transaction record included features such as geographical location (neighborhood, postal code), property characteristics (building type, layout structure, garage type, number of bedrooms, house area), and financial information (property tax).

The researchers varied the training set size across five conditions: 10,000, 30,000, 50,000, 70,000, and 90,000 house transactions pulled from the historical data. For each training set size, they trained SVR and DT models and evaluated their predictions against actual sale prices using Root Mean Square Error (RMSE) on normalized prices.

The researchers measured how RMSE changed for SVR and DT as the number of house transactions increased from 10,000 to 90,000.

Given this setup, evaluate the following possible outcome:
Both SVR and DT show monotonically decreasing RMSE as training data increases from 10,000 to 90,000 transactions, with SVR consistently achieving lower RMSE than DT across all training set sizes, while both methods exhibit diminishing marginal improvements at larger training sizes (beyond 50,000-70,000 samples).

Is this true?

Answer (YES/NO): NO